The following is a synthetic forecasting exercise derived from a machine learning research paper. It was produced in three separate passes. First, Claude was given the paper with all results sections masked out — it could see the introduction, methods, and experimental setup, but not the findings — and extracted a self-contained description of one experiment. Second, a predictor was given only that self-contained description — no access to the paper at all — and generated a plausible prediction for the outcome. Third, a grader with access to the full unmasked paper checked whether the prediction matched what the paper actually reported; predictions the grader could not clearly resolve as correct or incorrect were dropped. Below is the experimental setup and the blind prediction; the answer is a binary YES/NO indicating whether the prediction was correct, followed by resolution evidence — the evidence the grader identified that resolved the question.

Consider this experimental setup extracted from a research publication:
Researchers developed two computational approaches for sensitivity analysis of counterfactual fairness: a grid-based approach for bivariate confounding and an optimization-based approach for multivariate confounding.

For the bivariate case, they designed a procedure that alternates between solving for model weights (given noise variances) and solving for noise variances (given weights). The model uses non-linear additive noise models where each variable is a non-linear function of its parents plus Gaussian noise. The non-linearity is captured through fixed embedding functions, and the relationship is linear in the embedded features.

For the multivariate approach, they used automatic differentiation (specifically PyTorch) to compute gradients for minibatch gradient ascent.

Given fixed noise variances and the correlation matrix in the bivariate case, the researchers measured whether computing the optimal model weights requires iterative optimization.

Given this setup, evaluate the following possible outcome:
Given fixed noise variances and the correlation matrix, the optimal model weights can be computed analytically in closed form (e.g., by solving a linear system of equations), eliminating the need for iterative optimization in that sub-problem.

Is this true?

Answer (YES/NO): YES